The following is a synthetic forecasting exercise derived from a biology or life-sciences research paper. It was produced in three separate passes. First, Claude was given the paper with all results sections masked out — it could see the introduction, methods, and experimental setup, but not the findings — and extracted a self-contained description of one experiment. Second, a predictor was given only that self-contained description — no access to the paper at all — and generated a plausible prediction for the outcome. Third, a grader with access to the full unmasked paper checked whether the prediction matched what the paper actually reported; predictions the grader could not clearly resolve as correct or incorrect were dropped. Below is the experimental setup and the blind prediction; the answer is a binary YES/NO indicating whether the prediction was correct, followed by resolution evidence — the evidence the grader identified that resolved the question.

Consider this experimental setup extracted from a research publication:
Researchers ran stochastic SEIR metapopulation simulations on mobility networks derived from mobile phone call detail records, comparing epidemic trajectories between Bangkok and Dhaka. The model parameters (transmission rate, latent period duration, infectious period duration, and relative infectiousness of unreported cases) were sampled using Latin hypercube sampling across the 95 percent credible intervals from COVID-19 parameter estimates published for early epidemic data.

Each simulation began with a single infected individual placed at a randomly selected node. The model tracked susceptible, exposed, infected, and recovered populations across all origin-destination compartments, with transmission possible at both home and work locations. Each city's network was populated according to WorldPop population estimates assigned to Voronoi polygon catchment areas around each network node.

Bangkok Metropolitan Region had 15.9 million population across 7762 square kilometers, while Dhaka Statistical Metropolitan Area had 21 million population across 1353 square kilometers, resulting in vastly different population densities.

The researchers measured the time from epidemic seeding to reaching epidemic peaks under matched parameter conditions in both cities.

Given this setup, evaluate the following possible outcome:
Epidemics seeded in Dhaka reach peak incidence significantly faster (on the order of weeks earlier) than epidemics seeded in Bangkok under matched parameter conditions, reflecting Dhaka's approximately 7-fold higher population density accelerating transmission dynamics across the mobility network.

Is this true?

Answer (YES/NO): YES